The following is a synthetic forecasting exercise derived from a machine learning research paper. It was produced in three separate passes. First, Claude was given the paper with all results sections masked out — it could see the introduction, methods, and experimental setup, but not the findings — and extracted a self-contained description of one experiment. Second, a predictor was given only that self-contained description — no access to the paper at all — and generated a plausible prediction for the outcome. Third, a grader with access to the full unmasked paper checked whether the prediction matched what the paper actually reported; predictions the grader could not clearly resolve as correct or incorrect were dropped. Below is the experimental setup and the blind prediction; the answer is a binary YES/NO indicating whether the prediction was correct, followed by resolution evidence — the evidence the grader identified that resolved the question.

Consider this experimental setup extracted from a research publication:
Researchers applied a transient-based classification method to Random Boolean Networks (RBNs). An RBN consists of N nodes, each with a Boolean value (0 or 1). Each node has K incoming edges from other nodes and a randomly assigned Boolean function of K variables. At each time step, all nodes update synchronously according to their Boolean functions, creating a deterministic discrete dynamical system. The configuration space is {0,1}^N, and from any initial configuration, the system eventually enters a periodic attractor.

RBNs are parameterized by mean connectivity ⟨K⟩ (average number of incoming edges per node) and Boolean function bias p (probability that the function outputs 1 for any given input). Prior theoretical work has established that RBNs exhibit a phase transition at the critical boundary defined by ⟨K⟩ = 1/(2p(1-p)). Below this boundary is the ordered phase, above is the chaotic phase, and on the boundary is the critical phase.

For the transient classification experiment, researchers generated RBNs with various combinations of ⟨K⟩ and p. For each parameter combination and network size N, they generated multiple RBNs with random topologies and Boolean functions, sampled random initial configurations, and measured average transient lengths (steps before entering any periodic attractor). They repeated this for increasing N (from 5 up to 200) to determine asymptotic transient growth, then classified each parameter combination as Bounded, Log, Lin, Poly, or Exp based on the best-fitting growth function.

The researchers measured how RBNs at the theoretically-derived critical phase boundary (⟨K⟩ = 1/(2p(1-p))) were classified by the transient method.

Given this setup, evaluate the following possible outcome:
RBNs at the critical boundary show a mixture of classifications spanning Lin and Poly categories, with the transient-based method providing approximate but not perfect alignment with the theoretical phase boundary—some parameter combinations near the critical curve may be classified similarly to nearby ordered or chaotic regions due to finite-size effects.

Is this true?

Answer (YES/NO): NO